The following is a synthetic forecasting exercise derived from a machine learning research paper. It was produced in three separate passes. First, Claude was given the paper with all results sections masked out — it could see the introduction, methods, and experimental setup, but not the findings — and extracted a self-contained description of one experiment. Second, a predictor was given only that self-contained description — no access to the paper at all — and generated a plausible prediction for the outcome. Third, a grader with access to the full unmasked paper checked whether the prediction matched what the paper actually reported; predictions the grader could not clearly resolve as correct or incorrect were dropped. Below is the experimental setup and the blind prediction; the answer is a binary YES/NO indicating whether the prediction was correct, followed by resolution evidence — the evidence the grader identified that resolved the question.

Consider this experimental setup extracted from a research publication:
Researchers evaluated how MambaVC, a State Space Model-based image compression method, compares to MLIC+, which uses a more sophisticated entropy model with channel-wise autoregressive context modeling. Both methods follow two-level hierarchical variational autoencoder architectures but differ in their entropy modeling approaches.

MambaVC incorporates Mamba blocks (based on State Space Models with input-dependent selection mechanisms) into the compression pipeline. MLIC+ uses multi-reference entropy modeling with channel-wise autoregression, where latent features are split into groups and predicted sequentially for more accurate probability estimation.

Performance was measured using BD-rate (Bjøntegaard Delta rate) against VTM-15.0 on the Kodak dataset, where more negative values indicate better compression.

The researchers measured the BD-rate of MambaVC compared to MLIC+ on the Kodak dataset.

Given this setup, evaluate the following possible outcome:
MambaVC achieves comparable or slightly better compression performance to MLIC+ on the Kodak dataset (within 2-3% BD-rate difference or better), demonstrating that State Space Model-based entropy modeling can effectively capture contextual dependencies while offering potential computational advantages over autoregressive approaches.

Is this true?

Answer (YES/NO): NO